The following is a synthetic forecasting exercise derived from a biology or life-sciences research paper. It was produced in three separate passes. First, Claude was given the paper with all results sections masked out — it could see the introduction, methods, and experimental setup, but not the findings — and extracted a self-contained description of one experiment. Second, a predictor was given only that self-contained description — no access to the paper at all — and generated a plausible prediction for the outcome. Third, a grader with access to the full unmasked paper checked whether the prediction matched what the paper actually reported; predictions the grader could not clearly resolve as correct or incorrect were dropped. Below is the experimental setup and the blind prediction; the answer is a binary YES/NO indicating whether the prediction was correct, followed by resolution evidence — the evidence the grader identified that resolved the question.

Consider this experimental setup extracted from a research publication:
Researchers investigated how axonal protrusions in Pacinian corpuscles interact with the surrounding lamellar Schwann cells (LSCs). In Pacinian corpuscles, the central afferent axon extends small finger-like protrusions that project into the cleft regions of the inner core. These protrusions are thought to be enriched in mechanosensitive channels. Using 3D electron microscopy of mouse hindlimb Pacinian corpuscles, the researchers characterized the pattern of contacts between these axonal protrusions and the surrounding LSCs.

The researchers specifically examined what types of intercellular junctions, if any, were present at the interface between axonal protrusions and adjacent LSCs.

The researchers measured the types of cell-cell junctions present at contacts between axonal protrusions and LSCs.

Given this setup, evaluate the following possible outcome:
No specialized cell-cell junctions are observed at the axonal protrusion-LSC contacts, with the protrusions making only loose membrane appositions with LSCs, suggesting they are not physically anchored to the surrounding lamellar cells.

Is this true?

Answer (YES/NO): NO